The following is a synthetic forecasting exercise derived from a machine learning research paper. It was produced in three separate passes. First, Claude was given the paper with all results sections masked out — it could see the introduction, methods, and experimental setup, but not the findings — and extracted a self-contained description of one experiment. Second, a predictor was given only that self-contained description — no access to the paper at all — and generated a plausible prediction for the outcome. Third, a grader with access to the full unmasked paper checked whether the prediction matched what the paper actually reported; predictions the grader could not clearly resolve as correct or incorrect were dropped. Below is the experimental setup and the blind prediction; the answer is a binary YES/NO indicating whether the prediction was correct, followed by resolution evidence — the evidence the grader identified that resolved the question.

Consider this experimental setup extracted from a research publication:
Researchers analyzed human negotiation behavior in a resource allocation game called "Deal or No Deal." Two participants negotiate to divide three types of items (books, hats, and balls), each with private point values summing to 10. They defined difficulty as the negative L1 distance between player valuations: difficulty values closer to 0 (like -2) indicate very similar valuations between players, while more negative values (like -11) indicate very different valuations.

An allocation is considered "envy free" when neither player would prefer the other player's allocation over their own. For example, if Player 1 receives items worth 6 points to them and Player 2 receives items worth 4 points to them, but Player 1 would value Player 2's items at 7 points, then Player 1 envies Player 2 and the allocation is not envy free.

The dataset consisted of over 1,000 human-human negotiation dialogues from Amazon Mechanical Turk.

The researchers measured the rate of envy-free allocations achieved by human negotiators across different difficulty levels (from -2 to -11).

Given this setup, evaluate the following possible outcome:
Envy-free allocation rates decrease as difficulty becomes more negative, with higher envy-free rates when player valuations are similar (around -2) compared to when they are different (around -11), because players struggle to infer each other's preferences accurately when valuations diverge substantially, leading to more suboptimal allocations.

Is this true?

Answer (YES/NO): NO